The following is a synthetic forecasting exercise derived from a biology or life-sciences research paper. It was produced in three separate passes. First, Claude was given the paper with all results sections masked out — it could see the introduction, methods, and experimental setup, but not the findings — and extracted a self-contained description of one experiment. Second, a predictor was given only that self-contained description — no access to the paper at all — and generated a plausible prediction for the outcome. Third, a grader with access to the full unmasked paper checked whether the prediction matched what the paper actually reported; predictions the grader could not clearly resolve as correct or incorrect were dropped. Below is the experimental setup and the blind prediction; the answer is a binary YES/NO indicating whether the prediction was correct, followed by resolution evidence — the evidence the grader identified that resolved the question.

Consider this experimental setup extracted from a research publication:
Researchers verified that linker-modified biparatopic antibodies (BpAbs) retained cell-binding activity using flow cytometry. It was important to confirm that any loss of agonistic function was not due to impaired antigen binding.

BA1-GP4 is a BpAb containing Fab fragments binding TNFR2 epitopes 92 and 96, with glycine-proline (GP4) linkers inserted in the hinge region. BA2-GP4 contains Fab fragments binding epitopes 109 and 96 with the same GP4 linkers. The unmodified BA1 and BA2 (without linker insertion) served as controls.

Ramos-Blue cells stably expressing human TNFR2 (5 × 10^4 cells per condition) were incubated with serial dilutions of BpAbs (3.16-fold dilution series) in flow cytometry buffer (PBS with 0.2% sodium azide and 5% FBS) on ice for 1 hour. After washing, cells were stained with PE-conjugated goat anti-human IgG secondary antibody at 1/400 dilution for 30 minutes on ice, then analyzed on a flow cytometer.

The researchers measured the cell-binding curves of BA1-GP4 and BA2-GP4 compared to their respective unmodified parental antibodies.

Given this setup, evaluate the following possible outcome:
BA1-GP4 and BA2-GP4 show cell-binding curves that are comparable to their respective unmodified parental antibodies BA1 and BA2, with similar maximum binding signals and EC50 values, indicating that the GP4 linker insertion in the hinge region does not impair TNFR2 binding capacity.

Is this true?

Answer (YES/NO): NO